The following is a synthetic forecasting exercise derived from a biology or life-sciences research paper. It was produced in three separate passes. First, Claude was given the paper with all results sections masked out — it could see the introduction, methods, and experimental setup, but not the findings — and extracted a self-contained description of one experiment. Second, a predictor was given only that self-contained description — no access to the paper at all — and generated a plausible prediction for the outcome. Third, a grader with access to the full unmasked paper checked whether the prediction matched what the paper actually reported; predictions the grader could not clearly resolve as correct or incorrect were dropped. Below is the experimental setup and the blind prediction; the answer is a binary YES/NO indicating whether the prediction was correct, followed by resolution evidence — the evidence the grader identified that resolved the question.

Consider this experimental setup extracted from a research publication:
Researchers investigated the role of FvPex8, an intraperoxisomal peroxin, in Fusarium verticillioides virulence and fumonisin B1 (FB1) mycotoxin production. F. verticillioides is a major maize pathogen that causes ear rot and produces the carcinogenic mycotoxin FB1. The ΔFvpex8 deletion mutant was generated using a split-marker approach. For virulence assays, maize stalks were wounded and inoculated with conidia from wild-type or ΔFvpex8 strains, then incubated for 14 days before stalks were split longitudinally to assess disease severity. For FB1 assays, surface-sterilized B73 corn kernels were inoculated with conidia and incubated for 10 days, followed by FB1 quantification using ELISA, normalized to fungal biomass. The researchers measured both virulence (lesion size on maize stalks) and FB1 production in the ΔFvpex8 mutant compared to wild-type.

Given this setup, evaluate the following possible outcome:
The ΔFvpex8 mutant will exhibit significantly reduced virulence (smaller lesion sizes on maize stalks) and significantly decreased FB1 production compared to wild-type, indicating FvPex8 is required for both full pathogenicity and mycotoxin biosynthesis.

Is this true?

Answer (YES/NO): NO